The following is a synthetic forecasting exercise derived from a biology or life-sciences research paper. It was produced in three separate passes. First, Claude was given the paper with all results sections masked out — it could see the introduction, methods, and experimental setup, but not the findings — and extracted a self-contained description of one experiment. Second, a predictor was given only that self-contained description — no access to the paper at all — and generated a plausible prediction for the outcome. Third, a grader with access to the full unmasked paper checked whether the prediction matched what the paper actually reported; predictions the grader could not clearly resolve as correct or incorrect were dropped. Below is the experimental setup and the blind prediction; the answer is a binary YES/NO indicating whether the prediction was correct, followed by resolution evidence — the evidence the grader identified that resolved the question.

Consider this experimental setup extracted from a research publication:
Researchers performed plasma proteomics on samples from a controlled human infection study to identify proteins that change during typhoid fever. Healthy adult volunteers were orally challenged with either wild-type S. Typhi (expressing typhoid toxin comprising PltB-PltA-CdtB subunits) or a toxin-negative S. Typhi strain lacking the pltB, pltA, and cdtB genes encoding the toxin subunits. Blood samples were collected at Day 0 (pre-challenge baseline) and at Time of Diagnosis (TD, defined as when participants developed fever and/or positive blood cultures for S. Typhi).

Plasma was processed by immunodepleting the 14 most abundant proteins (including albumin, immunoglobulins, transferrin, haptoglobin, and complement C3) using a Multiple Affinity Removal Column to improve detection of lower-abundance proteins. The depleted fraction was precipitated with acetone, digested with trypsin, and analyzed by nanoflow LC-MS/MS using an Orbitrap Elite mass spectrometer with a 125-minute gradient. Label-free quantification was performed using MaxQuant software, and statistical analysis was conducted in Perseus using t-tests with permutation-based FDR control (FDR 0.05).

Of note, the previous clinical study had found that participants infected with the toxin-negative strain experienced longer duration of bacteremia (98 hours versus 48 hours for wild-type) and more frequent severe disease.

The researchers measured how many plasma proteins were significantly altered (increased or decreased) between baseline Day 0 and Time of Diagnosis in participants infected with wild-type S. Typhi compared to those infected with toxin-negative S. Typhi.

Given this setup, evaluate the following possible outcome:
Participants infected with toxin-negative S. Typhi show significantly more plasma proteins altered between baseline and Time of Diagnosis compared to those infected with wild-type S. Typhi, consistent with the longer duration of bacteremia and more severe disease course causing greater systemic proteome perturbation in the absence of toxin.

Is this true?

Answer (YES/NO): NO